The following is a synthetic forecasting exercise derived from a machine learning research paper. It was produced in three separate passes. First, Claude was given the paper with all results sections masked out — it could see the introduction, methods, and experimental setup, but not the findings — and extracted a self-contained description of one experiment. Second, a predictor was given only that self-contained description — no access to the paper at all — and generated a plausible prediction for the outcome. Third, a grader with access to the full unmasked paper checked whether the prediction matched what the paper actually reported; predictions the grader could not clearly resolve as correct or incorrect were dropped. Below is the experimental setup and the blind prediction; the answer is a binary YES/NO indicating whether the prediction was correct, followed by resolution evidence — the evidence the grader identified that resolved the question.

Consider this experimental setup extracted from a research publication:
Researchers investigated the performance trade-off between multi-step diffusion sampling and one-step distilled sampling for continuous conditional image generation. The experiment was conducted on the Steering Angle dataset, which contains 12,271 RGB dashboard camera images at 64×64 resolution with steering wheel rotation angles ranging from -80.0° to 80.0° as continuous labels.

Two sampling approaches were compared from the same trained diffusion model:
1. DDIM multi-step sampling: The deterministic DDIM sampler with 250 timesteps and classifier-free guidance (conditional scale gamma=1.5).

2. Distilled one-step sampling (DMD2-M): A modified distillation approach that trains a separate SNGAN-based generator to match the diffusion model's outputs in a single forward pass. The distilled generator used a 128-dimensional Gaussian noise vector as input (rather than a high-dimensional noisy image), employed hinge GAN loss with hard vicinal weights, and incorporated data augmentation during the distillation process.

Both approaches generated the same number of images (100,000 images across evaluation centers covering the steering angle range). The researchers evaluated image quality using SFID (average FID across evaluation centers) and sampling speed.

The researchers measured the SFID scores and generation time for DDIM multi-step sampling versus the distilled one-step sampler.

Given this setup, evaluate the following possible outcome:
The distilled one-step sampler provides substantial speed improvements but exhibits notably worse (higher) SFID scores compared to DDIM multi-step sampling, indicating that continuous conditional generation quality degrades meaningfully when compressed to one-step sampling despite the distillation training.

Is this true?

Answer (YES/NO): YES